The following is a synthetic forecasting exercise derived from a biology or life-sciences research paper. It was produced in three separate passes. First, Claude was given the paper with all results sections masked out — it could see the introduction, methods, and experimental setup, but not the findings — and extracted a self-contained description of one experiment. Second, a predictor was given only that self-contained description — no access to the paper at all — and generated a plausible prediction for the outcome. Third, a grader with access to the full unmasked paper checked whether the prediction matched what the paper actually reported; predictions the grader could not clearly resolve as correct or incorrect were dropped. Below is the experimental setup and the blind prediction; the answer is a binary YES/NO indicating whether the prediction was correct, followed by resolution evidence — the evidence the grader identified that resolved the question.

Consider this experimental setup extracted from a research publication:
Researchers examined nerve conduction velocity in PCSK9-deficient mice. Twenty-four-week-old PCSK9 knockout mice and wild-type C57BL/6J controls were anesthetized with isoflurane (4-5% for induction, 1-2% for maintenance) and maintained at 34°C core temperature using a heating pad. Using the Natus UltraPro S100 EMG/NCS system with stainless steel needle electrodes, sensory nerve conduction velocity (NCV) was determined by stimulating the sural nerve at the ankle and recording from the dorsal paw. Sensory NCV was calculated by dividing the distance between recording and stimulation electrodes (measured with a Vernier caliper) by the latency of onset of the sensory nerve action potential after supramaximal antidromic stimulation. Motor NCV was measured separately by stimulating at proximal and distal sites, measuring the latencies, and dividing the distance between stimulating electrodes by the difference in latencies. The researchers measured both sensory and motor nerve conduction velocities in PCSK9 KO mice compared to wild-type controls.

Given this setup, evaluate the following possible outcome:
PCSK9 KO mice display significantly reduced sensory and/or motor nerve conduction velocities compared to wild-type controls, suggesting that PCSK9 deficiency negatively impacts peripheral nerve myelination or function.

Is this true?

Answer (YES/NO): YES